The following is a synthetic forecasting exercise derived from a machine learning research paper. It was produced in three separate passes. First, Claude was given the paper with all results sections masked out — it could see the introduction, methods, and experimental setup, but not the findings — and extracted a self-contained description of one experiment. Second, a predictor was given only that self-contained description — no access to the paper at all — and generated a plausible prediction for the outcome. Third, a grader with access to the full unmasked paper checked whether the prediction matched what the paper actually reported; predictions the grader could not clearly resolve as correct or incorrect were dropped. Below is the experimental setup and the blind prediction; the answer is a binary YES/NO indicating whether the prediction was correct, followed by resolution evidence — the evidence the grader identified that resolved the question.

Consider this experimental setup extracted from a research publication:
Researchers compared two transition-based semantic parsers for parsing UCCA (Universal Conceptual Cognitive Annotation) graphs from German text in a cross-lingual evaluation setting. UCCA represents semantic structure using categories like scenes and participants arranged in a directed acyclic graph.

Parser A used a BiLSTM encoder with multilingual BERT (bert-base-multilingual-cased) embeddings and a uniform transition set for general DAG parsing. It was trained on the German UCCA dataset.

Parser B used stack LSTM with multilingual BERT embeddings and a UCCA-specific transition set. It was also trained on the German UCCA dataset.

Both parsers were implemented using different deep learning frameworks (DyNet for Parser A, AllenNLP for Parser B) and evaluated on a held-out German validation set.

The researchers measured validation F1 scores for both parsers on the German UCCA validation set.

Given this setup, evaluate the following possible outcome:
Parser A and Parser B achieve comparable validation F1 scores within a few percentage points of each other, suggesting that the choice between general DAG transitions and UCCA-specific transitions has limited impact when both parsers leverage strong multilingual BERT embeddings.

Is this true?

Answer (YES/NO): NO